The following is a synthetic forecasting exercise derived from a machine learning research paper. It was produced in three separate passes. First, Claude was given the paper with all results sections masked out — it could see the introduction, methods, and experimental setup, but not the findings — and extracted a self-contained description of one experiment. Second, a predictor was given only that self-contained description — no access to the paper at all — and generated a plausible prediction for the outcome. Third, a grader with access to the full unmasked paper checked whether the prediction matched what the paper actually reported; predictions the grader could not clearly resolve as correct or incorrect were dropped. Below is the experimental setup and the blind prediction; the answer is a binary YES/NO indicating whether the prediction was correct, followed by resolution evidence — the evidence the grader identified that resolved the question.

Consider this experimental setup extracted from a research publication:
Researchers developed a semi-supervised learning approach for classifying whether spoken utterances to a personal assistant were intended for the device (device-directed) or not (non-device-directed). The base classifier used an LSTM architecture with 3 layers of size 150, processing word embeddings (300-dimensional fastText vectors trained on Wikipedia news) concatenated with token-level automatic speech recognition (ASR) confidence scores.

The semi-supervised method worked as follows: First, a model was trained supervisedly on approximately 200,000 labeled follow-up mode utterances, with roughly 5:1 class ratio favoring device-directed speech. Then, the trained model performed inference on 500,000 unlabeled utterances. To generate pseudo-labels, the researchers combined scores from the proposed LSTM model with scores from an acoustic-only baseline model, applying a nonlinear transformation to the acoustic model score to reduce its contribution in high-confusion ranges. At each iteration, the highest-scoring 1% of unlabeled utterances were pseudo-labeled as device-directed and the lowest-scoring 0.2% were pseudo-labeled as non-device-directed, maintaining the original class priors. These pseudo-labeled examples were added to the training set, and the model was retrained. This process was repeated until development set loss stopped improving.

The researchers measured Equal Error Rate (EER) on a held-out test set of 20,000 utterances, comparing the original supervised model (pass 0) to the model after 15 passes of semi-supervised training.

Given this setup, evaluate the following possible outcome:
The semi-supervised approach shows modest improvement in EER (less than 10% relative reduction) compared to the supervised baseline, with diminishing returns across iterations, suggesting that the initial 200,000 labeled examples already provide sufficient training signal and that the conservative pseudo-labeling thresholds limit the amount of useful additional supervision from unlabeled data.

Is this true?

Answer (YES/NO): YES